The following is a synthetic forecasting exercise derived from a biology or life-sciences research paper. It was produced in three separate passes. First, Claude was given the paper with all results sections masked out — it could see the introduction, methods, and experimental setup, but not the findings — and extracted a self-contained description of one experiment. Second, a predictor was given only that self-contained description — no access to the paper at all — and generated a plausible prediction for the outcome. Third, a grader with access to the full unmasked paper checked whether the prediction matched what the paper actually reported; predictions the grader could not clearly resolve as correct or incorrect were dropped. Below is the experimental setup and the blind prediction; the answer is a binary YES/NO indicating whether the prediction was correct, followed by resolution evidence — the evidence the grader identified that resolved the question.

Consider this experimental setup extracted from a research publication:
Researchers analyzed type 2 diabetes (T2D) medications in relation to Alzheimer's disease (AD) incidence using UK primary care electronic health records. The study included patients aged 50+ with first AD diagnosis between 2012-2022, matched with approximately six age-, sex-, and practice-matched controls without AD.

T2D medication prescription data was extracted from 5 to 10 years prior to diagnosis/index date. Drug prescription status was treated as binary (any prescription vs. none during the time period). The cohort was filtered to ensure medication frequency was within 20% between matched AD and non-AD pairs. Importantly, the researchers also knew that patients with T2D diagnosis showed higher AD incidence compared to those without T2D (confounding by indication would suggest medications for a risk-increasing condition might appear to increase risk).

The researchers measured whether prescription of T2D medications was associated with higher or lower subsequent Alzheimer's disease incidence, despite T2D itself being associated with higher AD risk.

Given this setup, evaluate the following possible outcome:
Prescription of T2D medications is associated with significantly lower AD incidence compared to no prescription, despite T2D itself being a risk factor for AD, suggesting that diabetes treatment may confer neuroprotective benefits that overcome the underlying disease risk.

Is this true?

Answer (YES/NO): NO